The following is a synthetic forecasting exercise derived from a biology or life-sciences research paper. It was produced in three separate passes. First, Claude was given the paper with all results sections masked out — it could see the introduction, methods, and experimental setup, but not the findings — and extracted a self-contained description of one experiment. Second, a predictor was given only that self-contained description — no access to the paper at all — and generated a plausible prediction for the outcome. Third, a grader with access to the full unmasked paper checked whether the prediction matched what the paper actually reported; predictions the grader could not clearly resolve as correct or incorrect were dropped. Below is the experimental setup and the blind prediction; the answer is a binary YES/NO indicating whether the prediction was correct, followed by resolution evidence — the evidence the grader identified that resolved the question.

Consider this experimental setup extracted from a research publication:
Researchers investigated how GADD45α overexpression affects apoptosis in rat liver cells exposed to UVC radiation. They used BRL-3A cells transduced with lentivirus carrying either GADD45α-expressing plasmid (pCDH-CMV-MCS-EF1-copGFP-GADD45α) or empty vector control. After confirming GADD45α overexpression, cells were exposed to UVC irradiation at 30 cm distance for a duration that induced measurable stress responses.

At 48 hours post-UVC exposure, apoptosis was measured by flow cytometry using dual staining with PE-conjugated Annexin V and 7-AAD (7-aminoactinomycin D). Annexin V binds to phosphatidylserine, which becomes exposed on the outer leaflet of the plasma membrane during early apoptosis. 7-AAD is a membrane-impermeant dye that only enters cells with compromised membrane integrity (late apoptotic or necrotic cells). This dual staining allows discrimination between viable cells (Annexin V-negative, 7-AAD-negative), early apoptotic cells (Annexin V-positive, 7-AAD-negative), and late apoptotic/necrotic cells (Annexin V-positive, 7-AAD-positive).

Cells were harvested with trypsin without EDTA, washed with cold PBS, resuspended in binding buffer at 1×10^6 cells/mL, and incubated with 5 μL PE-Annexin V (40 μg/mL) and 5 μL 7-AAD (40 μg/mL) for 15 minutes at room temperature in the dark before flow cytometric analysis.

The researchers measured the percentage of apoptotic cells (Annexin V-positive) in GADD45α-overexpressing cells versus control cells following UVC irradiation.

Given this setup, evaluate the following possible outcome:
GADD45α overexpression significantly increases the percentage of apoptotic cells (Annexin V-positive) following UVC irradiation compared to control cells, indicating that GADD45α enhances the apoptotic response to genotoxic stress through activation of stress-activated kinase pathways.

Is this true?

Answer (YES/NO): NO